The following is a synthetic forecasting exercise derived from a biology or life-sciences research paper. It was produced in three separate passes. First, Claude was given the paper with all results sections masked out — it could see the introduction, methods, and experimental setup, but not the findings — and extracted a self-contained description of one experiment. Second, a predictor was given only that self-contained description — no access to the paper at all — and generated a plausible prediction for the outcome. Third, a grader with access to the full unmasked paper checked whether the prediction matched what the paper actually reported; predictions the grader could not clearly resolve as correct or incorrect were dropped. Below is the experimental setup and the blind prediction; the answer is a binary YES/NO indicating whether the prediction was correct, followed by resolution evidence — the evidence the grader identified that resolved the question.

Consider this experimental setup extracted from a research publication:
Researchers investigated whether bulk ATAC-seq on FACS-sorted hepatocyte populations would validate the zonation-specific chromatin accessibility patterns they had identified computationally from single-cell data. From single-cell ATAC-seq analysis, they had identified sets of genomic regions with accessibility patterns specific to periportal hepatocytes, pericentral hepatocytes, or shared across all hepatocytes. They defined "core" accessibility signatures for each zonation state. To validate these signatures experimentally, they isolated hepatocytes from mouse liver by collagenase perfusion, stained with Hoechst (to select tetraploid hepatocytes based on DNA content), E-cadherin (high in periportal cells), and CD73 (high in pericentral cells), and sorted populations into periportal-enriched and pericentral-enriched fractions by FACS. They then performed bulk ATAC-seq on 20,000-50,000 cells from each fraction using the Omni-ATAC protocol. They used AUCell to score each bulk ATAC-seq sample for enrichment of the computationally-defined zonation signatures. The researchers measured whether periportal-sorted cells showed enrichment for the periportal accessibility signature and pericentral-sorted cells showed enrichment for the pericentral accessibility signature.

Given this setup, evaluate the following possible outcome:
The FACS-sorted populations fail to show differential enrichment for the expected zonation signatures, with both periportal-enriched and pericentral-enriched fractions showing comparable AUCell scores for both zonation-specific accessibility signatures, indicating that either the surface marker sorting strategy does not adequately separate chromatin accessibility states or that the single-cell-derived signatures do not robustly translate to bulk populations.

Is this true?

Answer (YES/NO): NO